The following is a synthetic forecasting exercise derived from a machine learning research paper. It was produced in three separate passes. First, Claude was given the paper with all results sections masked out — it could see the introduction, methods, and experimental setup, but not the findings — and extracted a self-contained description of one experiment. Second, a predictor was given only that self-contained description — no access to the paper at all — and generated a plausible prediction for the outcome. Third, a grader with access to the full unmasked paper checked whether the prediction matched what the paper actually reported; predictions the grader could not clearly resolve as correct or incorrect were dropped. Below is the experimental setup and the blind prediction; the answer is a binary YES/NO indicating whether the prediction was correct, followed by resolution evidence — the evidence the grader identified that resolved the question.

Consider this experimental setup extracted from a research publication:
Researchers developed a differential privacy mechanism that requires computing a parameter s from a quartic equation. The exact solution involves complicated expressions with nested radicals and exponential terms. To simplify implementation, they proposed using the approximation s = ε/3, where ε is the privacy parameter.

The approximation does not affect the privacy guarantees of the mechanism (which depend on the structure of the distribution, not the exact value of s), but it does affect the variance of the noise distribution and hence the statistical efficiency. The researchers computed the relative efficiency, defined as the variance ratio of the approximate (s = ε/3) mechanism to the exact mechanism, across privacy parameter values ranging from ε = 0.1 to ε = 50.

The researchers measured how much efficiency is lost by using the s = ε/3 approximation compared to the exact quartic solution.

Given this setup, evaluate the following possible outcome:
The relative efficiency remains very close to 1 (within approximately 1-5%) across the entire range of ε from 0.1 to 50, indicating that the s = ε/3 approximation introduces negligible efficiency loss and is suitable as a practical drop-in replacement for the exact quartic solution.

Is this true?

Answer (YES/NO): YES